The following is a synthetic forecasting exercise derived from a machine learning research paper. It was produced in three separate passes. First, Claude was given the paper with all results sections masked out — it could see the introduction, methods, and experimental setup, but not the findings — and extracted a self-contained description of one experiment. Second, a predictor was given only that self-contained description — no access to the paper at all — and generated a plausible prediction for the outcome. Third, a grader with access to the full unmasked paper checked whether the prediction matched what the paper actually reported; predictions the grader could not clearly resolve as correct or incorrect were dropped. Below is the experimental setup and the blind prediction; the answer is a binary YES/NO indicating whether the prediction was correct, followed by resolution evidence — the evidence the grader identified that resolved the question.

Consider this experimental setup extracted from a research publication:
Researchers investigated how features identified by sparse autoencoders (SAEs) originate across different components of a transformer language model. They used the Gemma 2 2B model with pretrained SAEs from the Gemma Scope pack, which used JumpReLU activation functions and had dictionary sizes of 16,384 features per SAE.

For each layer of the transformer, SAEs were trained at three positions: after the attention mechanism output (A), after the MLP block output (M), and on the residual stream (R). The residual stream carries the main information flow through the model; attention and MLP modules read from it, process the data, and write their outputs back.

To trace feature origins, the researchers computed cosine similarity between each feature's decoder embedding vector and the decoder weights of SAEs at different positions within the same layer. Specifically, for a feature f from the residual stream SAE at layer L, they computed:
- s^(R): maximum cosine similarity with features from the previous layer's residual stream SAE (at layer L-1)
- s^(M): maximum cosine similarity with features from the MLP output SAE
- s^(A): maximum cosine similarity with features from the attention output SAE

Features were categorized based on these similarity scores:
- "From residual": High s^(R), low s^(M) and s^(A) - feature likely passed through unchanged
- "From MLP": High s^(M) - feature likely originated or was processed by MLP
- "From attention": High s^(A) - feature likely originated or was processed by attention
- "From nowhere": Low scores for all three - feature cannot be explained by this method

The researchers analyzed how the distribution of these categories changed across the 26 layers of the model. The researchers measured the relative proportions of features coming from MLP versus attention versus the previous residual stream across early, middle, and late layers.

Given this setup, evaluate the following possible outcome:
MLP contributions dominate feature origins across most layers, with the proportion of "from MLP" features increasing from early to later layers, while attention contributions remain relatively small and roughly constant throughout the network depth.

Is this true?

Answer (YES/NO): NO